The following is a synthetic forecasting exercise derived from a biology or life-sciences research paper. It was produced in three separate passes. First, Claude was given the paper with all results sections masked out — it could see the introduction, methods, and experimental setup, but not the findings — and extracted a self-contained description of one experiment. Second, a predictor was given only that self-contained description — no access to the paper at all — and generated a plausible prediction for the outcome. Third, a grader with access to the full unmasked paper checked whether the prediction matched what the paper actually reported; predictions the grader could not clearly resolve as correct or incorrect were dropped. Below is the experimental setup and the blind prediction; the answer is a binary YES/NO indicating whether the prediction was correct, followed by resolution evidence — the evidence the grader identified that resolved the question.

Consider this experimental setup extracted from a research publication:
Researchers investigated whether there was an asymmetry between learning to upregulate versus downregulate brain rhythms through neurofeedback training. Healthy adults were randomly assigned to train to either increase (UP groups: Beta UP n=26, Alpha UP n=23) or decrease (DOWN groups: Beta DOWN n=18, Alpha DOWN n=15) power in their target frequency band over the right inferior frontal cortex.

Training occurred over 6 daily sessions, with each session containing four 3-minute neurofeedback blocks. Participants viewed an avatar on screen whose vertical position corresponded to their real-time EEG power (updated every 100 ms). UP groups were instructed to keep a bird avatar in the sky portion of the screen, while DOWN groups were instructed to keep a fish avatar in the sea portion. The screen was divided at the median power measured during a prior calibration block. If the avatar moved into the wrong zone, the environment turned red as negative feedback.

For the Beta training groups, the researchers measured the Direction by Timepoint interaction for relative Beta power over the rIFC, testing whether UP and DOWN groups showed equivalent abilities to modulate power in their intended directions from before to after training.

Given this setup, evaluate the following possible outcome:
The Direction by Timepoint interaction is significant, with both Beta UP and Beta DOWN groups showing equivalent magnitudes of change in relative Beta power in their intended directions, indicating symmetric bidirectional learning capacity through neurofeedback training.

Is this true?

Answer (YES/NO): NO